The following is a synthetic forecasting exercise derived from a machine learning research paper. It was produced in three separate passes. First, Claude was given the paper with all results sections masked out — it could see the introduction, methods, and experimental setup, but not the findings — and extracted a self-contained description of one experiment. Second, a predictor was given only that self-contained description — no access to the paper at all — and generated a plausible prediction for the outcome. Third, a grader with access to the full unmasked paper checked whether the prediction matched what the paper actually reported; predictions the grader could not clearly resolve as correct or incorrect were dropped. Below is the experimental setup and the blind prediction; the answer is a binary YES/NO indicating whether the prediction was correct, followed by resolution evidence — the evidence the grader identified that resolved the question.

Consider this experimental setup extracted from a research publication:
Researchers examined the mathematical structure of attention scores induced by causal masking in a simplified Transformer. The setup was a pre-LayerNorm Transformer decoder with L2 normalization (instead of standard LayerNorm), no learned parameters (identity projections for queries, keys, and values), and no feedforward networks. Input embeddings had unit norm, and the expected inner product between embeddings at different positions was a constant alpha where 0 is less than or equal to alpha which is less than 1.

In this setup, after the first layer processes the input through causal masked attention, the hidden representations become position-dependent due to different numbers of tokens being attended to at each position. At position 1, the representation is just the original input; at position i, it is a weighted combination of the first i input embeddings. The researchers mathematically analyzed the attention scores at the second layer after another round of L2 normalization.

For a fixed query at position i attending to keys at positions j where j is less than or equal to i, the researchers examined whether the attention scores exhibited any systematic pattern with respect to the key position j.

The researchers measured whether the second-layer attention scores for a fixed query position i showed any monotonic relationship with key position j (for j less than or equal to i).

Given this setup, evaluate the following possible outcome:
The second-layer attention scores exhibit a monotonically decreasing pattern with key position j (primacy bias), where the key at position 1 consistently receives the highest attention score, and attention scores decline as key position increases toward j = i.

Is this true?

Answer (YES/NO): NO